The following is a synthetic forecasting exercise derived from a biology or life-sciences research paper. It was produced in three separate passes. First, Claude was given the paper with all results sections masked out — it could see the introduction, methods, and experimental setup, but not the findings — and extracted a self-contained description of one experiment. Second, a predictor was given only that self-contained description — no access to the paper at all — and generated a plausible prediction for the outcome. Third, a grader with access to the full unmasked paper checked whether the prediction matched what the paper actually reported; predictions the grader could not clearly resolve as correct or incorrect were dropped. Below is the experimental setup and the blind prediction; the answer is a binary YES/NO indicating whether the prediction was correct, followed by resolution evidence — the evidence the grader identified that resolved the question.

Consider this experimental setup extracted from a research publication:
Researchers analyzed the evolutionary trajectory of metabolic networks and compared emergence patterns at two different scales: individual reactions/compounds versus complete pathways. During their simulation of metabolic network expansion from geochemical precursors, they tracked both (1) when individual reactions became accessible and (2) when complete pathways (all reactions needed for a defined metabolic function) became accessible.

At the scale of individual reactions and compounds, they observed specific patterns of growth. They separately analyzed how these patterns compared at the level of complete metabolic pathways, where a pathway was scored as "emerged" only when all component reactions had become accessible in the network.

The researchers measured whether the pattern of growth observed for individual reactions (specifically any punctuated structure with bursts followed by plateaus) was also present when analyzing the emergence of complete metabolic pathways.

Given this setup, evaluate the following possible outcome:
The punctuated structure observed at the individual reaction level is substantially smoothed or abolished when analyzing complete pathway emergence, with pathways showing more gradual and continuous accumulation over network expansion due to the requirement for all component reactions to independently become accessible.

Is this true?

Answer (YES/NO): YES